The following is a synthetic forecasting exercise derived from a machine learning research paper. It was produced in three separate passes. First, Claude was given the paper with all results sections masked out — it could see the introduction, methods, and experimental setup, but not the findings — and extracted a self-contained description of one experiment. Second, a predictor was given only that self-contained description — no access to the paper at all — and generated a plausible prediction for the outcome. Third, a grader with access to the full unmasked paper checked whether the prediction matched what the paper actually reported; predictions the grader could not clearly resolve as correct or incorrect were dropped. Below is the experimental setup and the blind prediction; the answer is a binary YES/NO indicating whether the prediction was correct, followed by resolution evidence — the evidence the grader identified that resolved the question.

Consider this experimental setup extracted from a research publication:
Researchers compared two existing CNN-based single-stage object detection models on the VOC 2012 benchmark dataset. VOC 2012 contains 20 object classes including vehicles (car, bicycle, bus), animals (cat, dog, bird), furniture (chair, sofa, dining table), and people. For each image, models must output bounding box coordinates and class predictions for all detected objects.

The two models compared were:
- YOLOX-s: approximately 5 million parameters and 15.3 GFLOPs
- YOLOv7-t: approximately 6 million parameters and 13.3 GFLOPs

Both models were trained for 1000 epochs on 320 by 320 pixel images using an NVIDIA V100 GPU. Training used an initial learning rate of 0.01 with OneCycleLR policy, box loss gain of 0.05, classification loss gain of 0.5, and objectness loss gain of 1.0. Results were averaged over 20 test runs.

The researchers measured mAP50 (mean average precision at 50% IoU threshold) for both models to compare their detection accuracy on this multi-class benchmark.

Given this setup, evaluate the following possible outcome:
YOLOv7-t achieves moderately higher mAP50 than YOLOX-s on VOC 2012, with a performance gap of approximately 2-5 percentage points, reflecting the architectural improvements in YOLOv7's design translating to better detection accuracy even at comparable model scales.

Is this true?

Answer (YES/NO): NO